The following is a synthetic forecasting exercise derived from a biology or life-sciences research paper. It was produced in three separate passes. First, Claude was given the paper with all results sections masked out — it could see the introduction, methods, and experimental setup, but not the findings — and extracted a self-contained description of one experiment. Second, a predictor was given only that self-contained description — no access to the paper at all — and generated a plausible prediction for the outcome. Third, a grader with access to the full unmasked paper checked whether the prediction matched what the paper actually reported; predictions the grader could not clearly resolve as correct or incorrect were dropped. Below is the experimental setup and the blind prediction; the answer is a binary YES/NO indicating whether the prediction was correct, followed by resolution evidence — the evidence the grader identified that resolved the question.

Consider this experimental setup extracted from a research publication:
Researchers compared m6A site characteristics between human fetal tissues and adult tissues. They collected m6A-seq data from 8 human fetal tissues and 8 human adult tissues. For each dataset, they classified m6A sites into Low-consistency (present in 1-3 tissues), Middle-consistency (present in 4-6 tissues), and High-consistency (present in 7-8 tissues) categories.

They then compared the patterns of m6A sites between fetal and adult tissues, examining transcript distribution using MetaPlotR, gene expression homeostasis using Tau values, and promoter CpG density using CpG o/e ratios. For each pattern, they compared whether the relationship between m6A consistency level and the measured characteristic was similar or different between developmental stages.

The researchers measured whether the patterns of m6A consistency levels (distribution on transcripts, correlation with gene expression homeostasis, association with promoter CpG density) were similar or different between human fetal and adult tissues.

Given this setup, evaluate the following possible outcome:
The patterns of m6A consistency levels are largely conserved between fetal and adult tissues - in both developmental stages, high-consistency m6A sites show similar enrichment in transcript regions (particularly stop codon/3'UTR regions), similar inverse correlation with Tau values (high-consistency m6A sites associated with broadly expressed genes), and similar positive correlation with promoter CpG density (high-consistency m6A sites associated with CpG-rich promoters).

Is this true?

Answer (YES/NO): YES